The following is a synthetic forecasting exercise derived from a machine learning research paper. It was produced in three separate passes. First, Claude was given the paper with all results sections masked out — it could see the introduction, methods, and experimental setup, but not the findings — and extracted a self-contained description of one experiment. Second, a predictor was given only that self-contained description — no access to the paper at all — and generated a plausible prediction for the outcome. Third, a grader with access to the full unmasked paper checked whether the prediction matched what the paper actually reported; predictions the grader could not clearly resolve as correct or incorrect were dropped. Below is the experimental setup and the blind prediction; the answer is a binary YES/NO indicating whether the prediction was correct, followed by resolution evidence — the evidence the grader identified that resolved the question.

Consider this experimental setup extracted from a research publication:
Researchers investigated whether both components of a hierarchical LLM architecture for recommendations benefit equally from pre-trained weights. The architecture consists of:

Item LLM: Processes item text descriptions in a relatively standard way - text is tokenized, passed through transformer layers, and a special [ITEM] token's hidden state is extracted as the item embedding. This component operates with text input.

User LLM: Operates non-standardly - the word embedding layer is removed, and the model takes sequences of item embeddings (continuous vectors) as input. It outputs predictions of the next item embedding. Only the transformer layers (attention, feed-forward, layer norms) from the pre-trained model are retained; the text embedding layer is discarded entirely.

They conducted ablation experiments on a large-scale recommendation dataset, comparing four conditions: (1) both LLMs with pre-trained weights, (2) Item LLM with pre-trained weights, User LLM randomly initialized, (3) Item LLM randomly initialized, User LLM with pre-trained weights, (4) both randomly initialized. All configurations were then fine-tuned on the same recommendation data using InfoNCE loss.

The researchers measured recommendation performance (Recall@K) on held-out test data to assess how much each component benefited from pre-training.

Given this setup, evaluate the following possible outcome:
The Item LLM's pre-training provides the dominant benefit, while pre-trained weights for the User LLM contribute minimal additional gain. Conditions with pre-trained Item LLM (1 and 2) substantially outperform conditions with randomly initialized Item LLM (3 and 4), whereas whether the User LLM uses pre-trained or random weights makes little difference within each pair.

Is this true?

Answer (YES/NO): NO